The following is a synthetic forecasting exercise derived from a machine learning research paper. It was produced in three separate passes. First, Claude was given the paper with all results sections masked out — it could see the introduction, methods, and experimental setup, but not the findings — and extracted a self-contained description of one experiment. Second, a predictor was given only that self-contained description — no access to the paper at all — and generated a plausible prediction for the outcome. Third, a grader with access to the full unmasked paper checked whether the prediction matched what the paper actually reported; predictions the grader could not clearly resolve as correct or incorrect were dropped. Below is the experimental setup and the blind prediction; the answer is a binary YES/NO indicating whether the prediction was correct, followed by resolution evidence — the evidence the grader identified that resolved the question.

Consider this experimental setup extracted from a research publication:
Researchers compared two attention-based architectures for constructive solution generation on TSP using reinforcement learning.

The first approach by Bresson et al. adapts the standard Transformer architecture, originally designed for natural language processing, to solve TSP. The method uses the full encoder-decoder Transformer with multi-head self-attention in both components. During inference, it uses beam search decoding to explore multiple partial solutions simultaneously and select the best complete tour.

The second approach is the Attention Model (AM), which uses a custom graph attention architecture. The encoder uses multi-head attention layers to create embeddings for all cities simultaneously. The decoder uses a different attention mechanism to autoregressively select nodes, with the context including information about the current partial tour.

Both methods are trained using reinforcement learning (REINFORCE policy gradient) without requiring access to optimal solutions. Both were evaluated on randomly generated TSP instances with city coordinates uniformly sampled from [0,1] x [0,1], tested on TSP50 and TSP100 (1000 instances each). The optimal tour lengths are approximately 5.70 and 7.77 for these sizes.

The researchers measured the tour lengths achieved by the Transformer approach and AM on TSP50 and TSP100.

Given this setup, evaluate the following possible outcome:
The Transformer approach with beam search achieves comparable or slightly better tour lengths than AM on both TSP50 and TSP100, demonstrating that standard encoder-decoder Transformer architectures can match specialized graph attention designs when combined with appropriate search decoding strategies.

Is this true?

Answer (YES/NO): YES